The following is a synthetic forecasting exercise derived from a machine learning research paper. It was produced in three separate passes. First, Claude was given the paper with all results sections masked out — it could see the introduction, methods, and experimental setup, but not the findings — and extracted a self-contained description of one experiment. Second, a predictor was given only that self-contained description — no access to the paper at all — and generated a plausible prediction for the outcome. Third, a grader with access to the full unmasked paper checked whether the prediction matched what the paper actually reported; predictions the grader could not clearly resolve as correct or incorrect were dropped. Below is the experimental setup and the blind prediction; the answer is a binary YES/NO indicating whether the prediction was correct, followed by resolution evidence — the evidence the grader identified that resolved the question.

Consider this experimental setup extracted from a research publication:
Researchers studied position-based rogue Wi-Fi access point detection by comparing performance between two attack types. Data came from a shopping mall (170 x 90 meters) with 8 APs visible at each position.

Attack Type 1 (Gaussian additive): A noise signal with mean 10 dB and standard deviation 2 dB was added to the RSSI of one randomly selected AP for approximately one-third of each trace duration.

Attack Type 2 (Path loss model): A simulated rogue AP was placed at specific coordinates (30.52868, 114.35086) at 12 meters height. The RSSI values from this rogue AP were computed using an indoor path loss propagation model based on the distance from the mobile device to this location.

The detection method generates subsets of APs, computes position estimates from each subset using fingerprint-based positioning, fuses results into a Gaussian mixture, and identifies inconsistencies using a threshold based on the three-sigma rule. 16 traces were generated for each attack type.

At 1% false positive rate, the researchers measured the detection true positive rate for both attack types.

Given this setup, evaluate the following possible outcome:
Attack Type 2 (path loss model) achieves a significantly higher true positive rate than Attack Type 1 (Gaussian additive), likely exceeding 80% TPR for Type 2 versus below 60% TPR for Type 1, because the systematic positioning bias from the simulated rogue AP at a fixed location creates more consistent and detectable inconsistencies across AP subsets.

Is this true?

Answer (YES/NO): NO